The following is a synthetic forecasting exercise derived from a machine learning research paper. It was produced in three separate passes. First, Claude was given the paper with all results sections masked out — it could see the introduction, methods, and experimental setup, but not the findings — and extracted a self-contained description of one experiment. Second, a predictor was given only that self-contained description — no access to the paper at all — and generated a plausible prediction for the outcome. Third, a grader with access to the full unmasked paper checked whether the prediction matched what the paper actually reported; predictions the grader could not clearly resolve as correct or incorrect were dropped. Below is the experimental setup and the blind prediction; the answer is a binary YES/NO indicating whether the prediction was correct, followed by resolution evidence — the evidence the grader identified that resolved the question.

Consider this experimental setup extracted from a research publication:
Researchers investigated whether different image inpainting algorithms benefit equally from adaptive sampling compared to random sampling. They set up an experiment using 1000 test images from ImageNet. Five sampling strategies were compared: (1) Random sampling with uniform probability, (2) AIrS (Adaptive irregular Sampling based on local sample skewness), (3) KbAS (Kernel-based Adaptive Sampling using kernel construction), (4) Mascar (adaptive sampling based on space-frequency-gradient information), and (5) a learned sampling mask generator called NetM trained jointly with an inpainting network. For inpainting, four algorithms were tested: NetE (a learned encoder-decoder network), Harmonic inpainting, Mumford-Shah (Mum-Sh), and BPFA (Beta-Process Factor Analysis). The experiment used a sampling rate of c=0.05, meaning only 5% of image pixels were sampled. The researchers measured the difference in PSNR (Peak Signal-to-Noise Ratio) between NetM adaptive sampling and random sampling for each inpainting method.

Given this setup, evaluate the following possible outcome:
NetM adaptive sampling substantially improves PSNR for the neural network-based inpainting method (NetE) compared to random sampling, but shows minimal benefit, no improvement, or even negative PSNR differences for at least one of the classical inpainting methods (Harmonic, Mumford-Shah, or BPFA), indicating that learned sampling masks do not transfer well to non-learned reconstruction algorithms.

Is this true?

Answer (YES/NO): NO